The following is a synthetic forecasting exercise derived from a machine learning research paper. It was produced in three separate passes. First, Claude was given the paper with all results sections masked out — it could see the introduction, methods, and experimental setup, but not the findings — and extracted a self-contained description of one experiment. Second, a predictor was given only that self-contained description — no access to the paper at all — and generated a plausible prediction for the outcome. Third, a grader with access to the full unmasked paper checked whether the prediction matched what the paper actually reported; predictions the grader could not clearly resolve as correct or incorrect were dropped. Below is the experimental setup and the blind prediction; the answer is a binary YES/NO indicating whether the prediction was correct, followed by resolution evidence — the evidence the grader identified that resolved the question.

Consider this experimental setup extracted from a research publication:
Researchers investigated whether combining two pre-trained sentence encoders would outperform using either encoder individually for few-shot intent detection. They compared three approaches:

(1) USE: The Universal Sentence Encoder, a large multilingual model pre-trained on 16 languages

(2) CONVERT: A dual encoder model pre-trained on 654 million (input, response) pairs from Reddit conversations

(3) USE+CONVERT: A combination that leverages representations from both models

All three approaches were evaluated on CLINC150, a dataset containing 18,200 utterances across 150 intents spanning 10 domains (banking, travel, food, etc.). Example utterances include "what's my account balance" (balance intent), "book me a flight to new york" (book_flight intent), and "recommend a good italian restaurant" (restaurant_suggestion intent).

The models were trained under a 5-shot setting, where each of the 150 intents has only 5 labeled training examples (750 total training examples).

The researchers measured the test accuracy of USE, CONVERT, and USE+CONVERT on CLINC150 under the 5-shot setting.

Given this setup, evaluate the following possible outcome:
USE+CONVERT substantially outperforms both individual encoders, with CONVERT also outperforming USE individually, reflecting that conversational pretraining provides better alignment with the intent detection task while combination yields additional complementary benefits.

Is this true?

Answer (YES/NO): NO